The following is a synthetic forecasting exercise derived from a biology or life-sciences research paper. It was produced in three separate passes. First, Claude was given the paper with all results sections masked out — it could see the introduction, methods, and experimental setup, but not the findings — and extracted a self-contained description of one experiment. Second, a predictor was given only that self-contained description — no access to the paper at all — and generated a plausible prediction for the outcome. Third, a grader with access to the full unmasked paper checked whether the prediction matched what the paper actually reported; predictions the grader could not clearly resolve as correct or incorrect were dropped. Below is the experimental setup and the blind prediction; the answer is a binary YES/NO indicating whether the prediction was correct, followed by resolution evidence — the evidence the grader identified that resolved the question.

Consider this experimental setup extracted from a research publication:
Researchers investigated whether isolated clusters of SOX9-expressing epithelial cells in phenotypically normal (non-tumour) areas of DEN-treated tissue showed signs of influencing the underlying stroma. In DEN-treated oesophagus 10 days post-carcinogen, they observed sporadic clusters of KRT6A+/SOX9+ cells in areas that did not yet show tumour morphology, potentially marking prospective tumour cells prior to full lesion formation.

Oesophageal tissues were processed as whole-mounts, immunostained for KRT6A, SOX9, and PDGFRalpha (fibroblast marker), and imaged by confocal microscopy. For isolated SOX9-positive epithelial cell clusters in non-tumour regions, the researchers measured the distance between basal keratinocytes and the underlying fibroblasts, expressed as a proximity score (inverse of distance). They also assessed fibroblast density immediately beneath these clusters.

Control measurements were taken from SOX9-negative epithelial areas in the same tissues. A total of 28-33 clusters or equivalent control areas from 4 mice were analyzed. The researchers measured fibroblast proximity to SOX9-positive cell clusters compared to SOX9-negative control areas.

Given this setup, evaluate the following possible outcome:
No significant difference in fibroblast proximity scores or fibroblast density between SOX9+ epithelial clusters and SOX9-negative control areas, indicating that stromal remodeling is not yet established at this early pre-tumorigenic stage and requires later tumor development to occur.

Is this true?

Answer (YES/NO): NO